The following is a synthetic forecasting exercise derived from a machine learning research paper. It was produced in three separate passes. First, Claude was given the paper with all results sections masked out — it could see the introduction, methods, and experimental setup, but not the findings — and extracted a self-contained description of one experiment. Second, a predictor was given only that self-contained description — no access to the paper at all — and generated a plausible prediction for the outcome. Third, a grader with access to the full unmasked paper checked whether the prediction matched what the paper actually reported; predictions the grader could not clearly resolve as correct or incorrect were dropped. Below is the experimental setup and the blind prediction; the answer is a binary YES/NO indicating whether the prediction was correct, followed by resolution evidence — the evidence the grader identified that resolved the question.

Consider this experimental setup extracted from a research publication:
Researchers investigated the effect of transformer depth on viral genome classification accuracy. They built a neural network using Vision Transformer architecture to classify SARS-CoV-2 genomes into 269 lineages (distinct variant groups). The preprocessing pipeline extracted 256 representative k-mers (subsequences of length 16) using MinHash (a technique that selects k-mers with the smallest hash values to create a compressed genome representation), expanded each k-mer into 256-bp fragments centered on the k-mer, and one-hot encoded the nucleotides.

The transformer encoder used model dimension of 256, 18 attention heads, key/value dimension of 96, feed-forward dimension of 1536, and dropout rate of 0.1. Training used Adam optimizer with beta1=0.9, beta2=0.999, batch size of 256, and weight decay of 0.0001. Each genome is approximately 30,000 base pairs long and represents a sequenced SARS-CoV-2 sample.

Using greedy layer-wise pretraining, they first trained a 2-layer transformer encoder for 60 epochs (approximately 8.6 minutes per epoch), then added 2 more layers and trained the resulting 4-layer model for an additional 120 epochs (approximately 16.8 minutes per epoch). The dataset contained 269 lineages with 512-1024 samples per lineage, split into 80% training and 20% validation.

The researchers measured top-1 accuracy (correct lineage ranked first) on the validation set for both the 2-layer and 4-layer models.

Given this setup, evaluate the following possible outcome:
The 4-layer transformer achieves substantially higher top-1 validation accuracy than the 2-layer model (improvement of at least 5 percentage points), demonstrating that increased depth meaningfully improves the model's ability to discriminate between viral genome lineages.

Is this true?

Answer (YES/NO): YES